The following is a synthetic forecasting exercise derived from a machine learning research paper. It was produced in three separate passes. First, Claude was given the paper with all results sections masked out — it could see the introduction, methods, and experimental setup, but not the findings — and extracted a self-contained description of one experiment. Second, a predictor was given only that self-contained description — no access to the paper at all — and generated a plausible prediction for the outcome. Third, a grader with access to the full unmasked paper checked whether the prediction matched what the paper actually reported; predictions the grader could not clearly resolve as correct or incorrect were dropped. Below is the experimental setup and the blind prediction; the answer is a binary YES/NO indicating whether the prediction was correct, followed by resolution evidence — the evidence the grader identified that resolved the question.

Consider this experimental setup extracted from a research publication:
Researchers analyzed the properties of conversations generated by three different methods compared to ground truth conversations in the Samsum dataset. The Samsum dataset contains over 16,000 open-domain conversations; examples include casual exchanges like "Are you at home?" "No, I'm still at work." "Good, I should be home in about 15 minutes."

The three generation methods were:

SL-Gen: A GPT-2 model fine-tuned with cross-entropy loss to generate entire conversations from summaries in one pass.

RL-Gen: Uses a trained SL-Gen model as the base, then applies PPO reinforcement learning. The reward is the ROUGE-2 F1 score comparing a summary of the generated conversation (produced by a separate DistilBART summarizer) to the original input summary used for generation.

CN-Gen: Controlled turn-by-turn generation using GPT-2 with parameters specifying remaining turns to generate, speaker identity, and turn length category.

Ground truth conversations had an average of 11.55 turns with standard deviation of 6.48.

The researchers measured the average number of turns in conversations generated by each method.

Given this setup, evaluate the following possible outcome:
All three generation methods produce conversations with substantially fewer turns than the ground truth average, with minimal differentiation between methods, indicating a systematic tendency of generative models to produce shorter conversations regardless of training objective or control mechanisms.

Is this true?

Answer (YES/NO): NO